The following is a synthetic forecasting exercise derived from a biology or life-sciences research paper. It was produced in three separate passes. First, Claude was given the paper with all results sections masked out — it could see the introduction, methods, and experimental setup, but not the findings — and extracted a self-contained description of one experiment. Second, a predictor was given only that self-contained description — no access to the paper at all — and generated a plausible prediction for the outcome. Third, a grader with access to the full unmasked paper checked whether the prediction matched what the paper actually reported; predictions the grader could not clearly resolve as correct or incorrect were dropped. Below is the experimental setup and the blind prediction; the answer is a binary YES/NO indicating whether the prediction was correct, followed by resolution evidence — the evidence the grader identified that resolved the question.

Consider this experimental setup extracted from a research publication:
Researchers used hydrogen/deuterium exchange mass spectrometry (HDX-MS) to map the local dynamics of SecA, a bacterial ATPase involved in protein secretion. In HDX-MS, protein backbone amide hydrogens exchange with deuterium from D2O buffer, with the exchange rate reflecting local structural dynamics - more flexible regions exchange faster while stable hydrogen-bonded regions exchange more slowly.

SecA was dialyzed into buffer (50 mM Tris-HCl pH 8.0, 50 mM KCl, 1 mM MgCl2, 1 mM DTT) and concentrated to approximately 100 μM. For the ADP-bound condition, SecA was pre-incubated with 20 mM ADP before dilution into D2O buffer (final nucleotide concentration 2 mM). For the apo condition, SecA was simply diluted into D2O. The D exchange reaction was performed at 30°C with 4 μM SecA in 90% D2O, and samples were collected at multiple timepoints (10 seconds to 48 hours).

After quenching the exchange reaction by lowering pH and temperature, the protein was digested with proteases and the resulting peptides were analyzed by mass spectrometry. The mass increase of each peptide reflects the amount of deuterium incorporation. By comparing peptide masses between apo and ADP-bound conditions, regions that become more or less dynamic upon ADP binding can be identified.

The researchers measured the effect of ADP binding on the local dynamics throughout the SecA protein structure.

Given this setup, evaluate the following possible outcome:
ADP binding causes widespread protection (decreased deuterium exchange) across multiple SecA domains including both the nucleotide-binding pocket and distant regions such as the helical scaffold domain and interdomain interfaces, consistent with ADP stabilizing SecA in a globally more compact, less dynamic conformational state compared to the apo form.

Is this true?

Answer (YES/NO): YES